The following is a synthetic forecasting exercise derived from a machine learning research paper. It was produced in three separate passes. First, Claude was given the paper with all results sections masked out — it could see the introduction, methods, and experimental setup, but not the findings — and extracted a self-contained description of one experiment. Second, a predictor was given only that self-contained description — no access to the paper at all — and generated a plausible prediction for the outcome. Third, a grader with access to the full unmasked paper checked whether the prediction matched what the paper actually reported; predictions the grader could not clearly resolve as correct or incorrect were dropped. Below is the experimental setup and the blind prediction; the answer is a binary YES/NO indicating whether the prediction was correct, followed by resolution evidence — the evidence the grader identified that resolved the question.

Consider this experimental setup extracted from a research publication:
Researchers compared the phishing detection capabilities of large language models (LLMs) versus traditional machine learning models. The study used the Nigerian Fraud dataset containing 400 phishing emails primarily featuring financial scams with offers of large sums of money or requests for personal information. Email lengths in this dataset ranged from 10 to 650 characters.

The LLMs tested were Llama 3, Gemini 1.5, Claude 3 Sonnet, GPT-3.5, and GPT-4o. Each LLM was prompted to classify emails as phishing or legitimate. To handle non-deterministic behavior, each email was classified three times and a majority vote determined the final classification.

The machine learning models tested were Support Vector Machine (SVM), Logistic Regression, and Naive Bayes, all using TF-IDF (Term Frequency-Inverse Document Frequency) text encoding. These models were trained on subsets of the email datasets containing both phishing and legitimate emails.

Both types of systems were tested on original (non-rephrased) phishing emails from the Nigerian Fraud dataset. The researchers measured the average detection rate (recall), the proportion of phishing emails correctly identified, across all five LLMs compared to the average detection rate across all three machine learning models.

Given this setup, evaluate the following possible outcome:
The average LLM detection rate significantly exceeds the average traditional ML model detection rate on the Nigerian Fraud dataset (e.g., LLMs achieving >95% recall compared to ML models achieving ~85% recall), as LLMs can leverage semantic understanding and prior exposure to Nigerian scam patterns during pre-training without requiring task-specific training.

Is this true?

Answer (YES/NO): NO